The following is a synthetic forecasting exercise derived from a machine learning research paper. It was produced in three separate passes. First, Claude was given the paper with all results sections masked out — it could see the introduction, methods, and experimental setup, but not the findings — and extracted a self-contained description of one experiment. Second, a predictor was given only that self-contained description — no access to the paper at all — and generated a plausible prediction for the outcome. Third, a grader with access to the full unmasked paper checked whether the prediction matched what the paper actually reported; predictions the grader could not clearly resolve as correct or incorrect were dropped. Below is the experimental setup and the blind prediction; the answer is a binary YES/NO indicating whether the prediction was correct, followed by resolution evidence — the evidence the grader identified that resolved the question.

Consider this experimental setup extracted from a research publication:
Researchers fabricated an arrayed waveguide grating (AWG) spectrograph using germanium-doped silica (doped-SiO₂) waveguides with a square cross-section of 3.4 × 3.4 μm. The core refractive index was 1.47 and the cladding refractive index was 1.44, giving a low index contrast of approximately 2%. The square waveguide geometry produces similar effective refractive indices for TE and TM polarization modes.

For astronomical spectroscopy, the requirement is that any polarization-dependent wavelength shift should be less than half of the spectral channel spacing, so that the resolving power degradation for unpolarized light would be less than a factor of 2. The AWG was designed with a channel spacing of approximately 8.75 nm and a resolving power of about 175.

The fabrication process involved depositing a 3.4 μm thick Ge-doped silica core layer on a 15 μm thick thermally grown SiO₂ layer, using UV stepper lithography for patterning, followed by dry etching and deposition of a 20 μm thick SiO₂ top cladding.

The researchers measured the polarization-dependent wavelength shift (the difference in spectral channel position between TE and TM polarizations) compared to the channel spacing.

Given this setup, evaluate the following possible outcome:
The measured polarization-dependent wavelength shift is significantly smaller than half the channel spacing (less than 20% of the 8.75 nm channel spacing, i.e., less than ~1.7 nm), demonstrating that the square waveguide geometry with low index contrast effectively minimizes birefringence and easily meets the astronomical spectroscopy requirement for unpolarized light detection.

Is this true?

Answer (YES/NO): YES